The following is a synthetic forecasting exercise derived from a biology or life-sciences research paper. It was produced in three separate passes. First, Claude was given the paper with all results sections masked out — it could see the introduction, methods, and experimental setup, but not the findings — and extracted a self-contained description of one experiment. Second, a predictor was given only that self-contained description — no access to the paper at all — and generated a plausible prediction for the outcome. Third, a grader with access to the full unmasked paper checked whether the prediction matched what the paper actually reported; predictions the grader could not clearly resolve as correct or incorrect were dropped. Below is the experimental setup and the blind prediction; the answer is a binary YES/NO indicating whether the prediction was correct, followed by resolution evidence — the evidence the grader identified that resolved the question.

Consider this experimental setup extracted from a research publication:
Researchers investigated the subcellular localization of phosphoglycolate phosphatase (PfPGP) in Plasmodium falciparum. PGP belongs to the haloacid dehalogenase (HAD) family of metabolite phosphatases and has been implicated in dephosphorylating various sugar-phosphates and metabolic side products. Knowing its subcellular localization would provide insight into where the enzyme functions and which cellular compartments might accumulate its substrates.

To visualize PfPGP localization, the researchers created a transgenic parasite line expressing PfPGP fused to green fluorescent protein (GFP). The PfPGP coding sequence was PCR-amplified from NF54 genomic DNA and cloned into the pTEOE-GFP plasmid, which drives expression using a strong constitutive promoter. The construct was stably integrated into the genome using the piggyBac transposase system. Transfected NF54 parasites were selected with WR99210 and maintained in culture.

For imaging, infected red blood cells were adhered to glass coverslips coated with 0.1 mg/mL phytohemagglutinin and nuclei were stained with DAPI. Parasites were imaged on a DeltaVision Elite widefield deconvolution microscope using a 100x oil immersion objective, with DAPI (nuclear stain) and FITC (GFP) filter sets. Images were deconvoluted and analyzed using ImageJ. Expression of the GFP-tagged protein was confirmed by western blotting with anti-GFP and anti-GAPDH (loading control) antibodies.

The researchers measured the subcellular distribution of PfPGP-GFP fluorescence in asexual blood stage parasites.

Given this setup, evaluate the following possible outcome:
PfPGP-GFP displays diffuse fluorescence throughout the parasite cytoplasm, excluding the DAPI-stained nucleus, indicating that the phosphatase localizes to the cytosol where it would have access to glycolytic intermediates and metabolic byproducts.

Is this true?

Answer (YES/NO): YES